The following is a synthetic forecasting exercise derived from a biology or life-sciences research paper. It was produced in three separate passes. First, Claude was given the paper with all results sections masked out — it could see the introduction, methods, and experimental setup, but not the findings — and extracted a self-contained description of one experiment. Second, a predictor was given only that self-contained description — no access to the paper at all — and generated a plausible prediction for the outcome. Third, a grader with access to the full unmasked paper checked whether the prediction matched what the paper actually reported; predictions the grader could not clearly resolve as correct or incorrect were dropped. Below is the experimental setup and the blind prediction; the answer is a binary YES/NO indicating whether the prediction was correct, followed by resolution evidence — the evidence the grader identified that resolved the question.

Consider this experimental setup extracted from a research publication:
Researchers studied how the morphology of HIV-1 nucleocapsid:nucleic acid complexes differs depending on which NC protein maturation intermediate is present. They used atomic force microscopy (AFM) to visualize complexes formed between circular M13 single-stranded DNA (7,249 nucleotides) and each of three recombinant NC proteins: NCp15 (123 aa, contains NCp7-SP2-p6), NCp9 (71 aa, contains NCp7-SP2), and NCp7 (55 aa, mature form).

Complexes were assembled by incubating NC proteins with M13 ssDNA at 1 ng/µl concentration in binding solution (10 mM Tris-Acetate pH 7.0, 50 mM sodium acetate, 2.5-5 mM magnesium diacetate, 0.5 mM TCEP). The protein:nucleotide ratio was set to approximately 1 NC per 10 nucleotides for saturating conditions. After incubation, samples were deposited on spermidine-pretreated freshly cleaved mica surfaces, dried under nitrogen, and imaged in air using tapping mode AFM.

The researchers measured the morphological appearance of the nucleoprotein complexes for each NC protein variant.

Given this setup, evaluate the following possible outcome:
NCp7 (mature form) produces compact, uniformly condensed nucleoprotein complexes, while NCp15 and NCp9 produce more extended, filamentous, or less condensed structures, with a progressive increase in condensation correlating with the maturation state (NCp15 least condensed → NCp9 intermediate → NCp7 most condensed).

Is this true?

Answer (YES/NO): NO